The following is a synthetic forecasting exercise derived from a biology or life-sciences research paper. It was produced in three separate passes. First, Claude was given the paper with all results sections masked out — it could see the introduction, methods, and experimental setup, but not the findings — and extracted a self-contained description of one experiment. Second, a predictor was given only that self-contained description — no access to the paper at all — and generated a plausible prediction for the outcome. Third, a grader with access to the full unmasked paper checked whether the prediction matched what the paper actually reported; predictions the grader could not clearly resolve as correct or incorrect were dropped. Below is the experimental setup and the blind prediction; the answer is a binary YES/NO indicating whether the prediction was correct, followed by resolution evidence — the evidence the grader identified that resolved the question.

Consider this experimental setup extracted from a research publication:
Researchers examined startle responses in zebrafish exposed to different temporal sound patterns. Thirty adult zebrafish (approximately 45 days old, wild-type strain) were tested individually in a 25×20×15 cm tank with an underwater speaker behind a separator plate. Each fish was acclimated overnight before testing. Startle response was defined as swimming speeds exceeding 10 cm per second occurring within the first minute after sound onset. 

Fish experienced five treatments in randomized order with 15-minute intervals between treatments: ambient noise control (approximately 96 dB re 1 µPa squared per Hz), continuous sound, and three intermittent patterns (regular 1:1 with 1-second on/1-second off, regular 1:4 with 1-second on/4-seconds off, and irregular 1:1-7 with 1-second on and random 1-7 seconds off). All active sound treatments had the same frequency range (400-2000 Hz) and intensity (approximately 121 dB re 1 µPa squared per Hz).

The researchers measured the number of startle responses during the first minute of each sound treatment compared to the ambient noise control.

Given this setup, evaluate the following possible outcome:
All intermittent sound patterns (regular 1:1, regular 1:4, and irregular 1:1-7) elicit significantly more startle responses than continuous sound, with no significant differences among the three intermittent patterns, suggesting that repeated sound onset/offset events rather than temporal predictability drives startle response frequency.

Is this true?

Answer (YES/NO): NO